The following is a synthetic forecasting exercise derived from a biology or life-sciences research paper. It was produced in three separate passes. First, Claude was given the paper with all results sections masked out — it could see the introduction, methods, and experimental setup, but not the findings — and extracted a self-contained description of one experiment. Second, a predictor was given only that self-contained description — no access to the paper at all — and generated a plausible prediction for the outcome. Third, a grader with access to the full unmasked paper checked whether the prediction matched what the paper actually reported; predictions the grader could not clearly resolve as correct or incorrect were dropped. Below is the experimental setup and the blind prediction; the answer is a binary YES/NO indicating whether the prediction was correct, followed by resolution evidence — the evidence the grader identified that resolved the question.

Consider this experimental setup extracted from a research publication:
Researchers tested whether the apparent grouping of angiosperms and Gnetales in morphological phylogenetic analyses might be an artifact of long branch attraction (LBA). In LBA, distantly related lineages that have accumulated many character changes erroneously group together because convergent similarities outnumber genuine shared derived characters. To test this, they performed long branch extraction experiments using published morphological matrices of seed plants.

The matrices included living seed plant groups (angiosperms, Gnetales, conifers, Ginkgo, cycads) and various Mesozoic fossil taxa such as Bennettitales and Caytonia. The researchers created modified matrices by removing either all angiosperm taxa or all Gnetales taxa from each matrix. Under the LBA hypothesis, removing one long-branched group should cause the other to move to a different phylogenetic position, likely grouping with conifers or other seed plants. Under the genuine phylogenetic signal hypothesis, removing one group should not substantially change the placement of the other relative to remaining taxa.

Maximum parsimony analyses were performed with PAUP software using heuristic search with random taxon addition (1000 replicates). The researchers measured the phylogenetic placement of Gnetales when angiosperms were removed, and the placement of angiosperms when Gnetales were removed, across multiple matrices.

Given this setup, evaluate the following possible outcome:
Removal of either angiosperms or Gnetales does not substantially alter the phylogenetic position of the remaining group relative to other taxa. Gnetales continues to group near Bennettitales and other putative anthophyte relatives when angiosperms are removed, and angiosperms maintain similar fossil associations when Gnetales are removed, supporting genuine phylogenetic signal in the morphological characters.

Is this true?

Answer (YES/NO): NO